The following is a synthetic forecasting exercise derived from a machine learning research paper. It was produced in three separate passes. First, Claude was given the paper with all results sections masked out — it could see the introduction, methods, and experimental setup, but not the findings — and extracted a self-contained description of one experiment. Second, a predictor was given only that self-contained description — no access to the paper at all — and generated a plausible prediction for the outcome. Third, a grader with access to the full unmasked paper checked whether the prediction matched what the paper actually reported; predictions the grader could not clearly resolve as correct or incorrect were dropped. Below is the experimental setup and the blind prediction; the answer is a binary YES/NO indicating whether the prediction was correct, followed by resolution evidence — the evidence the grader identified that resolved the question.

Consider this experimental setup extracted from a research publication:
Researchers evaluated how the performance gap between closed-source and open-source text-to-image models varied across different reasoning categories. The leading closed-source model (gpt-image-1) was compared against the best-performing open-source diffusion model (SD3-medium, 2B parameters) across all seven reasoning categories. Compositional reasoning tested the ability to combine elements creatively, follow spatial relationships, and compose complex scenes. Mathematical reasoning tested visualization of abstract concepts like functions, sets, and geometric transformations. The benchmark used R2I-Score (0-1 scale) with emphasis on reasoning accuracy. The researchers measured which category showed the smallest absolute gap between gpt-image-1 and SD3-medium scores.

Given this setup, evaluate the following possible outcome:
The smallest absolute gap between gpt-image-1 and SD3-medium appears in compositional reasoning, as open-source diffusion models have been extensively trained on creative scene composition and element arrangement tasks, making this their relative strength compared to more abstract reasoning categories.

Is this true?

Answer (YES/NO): YES